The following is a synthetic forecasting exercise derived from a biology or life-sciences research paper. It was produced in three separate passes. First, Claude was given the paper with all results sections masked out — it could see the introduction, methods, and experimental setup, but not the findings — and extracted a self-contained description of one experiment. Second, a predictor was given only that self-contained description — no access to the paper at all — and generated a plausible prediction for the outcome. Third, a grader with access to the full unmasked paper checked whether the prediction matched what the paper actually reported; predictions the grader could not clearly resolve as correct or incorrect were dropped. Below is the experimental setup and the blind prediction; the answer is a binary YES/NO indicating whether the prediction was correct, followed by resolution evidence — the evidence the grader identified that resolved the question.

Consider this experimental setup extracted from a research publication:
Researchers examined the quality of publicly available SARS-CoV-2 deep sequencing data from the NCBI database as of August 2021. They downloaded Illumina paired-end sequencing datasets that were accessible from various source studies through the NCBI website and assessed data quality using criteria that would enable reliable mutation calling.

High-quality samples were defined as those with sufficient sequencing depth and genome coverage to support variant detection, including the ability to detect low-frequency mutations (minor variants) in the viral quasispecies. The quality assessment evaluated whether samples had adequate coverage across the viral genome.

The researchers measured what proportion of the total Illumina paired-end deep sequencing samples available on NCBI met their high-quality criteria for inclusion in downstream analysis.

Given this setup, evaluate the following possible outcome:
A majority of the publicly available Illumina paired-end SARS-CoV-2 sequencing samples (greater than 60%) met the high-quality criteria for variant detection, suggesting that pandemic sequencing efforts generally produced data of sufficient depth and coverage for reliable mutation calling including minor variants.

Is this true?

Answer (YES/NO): NO